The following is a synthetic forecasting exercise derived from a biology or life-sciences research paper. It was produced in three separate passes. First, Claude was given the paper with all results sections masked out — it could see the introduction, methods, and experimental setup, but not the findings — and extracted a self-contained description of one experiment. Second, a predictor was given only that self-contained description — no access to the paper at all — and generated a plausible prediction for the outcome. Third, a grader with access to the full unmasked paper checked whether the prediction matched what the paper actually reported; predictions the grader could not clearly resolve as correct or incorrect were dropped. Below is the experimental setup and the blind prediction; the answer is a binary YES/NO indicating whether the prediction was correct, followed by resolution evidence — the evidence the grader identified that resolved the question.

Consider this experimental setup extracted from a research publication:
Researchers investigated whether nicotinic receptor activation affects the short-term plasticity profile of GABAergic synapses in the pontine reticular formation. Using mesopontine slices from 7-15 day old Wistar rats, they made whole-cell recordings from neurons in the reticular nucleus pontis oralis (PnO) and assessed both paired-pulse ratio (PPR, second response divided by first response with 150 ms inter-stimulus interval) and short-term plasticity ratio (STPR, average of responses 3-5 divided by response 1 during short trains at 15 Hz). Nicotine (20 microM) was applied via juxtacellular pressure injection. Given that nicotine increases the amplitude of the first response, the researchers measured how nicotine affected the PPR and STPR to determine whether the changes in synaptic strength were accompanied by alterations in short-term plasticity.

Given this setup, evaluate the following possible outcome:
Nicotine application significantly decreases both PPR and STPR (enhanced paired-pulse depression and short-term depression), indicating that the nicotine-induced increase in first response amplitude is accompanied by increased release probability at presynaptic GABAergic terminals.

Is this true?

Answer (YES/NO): YES